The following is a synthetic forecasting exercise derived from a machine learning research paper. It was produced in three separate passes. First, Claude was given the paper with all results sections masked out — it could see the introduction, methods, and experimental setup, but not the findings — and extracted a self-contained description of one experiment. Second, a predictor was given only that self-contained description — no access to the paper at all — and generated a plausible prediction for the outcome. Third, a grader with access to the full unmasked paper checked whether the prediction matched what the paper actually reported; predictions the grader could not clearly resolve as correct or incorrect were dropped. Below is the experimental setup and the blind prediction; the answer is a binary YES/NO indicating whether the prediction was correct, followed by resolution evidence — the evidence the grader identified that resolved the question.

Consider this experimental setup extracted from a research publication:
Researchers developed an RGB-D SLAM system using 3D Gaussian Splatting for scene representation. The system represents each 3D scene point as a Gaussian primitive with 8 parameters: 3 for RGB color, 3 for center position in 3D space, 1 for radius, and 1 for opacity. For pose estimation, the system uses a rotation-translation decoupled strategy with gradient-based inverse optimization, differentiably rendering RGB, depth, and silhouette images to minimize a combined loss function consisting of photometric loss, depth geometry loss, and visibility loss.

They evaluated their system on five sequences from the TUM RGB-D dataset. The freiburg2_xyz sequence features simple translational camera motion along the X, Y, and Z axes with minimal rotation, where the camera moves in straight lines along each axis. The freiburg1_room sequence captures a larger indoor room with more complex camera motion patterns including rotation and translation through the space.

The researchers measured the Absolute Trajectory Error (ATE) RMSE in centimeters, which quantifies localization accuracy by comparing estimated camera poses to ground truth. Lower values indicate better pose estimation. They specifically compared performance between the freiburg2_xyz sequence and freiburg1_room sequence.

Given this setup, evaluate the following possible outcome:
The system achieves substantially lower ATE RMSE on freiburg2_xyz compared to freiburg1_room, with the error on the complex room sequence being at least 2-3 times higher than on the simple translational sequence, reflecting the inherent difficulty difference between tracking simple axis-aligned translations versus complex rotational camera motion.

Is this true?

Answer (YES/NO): YES